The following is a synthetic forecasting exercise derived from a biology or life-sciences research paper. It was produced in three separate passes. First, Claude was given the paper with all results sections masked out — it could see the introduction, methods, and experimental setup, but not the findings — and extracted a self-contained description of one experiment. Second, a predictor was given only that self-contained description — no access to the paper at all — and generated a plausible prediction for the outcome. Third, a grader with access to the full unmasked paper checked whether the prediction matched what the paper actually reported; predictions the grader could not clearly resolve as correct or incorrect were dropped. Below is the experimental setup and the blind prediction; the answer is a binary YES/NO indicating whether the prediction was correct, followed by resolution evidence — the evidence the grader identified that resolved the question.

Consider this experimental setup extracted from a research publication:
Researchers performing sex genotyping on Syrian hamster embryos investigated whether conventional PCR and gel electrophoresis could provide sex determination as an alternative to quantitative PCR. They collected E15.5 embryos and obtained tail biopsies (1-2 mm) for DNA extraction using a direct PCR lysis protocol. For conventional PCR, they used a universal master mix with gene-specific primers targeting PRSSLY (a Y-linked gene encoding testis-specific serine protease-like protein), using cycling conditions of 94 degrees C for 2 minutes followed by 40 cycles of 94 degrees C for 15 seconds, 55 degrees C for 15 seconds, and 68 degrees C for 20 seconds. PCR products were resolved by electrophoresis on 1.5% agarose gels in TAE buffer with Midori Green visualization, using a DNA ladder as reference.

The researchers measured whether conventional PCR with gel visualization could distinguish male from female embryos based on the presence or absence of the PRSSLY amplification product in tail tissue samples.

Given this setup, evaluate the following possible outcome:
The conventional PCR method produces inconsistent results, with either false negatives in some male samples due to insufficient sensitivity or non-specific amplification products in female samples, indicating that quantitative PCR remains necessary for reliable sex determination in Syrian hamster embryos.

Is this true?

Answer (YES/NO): NO